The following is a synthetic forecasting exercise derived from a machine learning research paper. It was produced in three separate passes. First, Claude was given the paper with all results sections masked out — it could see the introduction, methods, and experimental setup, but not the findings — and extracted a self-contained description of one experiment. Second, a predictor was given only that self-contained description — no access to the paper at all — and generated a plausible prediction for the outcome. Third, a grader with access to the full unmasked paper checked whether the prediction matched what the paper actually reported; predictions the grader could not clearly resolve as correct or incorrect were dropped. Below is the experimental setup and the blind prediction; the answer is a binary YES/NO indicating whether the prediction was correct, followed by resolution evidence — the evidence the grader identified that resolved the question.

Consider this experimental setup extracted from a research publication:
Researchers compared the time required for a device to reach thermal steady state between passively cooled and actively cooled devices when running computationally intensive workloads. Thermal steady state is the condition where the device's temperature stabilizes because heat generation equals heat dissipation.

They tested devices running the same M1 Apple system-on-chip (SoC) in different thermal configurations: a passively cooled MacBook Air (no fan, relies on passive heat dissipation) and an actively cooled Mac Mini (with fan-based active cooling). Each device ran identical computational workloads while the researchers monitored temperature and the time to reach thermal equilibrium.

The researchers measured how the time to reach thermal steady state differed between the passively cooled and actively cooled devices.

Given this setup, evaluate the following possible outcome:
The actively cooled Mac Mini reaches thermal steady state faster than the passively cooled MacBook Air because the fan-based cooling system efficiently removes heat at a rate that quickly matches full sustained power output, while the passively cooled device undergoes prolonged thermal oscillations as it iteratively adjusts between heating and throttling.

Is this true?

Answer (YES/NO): NO